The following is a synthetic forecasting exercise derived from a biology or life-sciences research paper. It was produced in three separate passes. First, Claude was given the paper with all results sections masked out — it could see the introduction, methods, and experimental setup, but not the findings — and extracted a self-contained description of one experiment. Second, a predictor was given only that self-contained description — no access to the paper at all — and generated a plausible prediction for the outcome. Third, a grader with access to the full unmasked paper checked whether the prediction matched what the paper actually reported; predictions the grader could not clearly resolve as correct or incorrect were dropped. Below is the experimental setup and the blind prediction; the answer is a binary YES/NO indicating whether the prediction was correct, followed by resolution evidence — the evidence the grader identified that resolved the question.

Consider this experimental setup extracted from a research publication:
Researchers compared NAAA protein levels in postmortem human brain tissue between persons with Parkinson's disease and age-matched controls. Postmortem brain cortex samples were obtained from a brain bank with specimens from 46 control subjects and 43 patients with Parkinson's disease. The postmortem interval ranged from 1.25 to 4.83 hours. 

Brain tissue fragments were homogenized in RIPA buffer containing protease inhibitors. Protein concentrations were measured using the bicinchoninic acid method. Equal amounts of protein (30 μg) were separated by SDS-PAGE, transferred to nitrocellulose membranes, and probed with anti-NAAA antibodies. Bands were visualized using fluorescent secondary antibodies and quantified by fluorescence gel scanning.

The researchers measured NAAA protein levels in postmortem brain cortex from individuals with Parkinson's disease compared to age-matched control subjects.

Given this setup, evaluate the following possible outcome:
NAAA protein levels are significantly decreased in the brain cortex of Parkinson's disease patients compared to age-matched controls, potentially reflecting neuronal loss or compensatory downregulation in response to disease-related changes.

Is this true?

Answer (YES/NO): NO